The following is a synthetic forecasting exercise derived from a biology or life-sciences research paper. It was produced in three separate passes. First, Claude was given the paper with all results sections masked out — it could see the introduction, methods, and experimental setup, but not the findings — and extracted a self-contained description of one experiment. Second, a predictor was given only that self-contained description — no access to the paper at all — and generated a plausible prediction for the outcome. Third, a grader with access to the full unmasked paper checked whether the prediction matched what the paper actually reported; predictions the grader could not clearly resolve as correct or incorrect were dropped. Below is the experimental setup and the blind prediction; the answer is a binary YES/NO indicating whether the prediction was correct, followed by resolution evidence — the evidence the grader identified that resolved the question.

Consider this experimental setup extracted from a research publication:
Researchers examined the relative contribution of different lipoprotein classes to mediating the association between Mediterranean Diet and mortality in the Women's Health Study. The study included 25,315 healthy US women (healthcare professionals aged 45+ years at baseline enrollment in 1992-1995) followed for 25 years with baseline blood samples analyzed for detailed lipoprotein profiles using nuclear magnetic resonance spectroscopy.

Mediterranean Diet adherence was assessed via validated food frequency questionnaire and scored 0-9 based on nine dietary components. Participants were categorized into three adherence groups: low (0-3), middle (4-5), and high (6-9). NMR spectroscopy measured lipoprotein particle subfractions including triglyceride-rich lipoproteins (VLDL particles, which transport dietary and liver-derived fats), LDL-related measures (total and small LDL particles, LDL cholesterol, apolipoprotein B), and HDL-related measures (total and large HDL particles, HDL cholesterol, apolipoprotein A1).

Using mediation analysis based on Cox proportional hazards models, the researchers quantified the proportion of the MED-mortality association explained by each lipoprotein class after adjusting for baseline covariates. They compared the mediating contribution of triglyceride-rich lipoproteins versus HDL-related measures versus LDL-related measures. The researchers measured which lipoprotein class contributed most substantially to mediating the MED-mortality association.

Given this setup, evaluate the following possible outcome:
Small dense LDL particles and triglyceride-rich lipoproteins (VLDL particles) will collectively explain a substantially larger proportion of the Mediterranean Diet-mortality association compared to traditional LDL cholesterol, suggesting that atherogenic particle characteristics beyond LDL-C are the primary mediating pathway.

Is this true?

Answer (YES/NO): NO